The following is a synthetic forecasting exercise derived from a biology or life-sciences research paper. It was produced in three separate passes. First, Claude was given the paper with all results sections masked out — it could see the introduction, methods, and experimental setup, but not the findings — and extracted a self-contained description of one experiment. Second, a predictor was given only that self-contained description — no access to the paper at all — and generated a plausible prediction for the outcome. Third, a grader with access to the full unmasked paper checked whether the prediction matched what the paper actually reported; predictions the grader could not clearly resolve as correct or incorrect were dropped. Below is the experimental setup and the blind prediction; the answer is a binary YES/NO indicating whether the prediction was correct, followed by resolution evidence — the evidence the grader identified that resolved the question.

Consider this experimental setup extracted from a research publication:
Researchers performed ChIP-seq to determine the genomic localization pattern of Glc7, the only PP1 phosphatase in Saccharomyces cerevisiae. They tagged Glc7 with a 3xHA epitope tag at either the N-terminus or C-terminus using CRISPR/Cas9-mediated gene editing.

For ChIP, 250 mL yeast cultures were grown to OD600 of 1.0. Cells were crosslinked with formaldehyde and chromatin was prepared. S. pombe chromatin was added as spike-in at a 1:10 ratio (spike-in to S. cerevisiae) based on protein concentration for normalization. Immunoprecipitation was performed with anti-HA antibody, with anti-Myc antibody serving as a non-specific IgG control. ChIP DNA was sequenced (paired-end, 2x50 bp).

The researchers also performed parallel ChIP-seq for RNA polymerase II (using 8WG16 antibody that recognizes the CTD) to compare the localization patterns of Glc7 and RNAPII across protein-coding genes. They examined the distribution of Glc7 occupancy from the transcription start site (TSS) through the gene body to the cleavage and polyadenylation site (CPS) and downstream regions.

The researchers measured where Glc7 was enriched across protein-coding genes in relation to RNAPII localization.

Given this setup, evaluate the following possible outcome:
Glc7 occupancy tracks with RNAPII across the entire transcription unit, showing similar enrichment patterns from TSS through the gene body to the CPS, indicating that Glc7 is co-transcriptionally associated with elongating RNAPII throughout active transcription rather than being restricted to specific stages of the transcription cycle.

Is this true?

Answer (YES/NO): NO